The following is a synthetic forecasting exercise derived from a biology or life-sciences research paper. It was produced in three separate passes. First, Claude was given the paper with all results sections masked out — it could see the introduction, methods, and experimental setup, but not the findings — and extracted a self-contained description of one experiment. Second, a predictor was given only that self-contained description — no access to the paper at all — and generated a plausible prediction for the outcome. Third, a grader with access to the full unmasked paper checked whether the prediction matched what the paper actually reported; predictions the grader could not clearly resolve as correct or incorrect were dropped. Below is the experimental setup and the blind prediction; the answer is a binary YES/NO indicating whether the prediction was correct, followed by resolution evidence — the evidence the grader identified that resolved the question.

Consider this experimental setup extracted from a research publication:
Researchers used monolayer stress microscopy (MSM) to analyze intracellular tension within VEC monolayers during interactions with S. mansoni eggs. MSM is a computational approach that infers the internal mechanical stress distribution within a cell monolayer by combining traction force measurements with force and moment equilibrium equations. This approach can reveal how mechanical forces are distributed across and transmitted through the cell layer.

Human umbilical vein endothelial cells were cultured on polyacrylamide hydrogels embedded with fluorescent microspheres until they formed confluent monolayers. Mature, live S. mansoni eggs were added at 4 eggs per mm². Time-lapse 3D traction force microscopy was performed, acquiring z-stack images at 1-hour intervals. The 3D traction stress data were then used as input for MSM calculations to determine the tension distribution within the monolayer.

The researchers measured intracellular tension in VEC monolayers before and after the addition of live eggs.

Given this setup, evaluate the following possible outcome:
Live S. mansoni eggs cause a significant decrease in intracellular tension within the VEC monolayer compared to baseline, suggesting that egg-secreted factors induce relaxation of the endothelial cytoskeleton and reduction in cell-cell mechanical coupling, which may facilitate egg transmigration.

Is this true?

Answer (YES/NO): NO